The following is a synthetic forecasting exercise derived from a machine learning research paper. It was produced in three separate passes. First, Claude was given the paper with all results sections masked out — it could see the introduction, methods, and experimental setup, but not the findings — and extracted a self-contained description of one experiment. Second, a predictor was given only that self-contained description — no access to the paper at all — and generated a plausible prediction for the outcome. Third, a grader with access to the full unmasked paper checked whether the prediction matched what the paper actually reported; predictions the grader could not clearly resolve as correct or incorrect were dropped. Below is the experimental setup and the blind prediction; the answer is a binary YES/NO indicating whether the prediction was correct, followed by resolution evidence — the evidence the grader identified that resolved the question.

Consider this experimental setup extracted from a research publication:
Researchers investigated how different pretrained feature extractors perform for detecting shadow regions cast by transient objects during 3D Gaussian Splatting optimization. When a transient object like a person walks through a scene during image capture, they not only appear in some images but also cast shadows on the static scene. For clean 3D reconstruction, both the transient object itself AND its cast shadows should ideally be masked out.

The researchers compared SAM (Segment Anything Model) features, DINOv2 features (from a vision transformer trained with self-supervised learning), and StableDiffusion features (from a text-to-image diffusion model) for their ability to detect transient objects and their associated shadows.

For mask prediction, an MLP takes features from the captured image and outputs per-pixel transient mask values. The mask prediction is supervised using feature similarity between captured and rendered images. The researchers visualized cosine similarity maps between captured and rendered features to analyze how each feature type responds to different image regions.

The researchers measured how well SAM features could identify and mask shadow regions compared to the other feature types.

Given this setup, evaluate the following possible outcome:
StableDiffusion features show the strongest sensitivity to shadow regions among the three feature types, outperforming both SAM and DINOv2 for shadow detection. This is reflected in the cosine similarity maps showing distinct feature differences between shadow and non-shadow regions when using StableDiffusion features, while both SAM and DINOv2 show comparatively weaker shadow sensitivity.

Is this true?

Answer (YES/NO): NO